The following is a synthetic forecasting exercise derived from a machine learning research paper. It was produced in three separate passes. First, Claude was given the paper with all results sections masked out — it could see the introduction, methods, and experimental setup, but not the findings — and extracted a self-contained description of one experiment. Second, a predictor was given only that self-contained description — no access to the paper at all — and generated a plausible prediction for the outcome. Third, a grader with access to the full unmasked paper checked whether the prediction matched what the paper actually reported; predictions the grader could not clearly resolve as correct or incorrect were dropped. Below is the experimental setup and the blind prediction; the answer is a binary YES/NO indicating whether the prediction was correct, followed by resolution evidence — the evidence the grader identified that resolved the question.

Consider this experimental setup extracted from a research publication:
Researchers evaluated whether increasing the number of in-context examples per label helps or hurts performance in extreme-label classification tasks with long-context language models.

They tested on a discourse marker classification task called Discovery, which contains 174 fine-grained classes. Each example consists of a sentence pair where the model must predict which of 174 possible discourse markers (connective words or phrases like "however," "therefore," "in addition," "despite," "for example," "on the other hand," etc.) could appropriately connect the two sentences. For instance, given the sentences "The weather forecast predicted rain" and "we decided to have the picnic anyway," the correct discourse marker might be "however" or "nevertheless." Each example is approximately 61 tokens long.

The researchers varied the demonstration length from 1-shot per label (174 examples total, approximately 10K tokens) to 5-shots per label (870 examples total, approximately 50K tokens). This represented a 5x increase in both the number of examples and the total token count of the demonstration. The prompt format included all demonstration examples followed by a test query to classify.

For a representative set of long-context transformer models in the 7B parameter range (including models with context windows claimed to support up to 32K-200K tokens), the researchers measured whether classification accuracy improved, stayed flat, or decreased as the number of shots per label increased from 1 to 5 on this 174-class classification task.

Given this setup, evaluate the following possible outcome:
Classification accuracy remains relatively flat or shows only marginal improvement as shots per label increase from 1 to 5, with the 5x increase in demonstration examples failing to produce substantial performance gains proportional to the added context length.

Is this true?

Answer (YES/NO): YES